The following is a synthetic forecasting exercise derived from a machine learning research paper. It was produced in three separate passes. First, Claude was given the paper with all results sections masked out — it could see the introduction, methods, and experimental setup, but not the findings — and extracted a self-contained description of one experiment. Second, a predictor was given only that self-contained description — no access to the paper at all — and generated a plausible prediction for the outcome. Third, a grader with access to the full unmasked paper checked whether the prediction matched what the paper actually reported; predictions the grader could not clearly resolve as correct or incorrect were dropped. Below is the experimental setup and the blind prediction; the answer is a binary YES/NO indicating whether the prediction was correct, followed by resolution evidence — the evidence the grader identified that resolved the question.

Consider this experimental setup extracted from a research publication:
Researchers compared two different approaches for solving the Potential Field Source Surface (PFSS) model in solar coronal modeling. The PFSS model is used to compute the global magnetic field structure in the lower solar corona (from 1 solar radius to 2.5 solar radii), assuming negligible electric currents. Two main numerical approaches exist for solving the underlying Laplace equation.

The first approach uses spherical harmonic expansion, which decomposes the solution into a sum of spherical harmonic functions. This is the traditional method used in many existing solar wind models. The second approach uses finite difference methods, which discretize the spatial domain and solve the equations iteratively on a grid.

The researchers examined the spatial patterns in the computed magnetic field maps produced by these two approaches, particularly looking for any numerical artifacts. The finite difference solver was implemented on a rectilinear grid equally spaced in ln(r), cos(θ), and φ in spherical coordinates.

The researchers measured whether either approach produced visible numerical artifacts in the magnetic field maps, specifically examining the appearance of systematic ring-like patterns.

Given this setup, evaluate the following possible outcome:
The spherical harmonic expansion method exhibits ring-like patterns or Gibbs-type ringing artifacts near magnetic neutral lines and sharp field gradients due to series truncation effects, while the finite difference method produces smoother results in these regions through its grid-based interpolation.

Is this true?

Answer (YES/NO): NO